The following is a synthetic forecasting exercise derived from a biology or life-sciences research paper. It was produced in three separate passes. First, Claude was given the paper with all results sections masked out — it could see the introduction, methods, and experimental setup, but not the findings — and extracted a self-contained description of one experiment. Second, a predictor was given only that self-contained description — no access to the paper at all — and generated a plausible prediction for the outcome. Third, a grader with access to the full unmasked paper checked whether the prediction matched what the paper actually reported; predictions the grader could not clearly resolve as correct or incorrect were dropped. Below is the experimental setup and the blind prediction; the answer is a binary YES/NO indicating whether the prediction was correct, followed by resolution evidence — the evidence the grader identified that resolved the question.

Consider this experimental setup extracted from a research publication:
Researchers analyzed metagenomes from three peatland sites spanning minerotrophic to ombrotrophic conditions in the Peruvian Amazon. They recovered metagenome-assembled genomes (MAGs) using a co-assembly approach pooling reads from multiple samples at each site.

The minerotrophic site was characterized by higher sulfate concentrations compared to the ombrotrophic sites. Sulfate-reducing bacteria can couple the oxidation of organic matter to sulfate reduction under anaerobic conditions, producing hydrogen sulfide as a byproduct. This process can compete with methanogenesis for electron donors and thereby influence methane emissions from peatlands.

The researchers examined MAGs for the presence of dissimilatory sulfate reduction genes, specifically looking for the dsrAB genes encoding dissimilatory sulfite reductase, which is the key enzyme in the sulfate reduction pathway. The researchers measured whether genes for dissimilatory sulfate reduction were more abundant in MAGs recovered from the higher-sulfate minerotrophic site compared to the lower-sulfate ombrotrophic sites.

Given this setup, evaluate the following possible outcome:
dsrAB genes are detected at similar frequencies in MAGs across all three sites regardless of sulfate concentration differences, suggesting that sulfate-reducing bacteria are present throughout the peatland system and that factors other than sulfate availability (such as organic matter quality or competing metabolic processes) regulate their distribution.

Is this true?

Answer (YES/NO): NO